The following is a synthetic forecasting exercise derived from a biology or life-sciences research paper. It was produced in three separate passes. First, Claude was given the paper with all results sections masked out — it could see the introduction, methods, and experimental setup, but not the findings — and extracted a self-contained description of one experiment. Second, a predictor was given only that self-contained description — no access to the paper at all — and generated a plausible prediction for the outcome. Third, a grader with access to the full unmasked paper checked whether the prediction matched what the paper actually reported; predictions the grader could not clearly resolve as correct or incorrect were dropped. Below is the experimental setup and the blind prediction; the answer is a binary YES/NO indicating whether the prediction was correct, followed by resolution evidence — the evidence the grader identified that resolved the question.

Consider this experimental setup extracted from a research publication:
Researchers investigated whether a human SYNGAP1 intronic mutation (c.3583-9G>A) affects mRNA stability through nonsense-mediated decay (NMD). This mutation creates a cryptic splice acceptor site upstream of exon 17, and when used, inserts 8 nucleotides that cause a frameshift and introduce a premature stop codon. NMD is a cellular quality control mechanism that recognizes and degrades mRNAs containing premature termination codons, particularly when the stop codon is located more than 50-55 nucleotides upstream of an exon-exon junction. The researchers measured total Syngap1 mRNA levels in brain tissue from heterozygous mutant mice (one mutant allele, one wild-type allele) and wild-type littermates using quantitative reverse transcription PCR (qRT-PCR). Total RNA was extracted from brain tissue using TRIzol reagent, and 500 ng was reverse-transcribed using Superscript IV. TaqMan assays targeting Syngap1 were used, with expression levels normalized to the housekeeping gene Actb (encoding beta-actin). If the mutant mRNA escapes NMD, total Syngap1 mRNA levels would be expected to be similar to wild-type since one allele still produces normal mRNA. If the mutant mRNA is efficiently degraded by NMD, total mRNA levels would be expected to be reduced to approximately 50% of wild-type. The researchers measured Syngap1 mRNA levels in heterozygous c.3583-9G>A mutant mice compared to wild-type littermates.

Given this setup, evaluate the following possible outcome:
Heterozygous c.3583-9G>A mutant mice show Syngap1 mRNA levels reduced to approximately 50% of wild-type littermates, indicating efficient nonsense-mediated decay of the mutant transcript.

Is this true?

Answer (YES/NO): NO